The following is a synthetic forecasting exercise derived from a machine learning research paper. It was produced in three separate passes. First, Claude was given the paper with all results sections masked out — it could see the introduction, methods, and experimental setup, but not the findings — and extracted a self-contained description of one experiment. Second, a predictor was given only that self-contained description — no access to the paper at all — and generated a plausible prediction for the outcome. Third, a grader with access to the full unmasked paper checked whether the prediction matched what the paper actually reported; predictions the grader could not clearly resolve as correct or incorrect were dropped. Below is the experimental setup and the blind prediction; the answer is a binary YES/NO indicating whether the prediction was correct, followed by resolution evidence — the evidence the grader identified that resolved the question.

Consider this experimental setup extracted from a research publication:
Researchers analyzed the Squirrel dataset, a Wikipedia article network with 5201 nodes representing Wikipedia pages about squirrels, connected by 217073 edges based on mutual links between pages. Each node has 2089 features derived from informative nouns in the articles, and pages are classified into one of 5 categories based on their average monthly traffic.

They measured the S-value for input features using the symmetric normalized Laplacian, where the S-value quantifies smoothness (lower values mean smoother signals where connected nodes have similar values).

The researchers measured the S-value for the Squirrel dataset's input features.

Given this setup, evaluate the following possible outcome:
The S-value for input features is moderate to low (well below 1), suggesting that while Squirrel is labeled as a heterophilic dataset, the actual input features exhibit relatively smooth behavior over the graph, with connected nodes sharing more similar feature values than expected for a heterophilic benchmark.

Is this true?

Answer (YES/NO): NO